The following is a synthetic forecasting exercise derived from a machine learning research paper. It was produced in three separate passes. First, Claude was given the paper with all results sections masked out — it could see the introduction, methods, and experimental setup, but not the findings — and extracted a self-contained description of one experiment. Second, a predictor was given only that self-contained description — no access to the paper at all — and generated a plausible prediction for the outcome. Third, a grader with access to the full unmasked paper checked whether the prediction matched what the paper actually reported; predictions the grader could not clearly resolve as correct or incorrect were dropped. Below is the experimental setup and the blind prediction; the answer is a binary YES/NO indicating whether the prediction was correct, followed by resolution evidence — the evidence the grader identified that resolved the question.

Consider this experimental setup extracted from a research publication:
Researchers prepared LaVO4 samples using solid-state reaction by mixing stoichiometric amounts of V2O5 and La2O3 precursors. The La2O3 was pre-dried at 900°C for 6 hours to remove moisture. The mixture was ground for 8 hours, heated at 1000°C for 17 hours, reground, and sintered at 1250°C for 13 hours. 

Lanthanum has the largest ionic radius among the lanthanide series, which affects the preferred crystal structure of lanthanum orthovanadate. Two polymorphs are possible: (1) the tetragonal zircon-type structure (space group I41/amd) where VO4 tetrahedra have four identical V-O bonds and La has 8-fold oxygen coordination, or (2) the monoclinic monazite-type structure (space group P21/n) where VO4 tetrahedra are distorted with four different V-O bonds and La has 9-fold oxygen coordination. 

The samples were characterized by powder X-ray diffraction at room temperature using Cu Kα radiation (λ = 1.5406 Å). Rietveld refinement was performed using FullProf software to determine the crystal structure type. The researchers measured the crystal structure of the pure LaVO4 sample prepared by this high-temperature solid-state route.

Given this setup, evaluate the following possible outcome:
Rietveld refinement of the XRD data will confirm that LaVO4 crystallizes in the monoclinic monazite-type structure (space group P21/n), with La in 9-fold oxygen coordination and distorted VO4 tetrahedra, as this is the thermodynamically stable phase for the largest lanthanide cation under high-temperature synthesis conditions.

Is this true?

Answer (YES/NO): YES